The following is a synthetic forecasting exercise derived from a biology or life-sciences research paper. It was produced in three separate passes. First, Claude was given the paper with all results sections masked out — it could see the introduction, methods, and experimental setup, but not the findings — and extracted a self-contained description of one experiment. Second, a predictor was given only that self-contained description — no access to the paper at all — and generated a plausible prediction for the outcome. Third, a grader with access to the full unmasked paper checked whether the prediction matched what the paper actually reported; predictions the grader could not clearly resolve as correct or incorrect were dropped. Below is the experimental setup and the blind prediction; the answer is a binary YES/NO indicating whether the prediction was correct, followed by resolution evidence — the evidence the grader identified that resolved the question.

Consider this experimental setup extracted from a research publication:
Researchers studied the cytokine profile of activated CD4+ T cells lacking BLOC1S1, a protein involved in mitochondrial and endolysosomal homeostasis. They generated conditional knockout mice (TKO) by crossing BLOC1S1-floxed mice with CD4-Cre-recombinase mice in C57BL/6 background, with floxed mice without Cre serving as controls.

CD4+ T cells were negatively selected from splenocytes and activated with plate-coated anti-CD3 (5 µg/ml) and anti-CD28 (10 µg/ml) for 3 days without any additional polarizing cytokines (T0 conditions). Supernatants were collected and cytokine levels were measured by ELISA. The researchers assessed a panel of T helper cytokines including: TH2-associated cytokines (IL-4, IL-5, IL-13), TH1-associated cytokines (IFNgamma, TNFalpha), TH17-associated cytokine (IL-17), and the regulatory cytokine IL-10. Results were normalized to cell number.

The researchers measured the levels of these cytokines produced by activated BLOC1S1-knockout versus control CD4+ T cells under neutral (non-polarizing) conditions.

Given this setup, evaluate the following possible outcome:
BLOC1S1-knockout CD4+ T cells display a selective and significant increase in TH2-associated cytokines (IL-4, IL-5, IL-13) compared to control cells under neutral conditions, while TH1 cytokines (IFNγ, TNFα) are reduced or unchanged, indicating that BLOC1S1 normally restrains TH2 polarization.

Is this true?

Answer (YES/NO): YES